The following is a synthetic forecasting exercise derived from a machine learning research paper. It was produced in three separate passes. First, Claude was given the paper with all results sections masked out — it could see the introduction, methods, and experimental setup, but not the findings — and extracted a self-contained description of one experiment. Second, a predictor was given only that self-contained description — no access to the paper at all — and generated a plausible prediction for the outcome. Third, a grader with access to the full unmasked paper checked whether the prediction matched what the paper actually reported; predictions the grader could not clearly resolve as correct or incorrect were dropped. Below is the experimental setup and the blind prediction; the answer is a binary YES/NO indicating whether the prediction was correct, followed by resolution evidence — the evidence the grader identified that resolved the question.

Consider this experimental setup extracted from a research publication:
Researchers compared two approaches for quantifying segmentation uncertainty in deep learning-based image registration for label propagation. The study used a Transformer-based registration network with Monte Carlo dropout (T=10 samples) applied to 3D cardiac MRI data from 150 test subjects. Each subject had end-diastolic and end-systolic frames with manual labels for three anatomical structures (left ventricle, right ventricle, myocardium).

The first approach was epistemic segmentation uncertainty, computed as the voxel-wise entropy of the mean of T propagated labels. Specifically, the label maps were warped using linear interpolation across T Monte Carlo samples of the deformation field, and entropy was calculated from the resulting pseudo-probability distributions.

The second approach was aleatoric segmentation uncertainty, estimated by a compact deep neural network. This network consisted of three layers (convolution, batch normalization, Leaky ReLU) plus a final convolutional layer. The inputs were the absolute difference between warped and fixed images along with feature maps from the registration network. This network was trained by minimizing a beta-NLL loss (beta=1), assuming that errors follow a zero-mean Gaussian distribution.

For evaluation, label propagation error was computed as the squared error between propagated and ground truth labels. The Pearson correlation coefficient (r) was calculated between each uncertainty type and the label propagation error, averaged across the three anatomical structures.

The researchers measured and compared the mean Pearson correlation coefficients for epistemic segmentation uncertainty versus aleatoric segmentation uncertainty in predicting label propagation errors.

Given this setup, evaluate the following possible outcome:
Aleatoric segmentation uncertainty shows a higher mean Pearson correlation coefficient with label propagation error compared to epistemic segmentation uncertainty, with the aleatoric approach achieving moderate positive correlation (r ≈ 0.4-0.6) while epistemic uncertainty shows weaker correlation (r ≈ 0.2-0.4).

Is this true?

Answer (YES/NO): NO